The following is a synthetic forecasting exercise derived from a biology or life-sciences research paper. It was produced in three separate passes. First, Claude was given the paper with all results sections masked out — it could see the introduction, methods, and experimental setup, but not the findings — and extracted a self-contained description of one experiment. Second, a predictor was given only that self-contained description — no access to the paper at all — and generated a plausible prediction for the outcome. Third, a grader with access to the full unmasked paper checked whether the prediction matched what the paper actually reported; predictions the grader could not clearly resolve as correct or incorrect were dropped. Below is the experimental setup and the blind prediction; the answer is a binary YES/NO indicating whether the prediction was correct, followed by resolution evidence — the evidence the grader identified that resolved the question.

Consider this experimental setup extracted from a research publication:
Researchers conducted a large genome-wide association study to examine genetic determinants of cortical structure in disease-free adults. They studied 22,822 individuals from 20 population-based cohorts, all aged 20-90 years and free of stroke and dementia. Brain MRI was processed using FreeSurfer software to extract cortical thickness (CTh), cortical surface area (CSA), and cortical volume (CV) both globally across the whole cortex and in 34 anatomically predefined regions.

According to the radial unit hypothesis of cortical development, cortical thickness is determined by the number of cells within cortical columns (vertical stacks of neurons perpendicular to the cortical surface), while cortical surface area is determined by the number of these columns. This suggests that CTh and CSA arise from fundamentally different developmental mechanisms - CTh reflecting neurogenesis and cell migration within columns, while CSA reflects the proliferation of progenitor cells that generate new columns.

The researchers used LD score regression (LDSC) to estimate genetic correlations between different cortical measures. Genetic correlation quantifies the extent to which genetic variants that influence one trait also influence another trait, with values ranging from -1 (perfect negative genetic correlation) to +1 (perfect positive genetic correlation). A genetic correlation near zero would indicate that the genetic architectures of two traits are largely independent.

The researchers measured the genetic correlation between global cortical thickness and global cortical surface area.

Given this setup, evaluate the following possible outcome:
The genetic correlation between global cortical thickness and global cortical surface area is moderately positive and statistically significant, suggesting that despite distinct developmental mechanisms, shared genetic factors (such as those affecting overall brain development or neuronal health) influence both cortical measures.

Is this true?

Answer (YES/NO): NO